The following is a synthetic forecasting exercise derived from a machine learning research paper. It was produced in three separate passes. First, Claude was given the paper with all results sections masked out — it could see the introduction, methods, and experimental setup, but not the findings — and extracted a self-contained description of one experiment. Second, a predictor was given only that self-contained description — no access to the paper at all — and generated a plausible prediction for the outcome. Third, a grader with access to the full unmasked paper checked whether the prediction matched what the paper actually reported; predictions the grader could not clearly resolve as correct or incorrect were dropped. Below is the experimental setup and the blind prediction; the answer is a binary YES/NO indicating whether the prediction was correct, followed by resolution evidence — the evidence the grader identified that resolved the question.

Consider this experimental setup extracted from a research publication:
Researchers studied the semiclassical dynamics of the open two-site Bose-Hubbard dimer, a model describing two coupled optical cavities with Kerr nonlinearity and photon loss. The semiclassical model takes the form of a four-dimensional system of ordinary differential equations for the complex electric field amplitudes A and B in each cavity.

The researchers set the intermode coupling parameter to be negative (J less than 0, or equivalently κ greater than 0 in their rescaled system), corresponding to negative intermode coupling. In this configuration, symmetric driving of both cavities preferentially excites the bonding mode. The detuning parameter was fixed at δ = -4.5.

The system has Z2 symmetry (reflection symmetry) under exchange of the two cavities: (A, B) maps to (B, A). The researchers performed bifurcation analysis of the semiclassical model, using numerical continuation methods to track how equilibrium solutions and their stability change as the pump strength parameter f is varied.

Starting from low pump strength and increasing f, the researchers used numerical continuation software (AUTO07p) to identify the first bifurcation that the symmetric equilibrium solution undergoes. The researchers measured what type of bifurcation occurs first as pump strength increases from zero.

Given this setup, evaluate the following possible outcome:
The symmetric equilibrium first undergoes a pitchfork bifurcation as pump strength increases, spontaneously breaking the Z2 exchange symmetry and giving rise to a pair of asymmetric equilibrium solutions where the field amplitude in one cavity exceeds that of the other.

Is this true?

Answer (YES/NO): YES